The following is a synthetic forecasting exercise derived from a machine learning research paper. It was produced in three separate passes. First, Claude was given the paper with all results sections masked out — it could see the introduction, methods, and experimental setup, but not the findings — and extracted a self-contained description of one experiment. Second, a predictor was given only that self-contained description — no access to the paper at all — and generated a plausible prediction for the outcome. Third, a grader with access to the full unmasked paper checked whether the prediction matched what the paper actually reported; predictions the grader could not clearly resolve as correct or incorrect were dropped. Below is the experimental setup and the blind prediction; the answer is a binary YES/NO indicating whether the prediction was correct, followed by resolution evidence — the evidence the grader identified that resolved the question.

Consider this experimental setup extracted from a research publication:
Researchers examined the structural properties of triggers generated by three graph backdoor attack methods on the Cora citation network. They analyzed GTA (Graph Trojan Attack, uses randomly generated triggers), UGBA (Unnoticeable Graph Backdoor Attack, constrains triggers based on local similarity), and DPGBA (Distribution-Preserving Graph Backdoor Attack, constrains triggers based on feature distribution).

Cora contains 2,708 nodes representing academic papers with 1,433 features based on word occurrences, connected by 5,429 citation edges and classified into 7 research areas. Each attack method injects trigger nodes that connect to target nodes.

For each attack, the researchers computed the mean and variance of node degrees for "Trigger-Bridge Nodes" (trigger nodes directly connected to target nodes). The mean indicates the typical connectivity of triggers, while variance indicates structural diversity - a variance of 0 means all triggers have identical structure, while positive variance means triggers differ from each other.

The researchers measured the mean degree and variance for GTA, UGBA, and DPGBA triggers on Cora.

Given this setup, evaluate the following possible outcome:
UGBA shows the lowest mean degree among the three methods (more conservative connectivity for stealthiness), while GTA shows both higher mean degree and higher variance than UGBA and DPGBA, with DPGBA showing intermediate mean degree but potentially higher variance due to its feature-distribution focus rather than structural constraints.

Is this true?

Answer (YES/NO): NO